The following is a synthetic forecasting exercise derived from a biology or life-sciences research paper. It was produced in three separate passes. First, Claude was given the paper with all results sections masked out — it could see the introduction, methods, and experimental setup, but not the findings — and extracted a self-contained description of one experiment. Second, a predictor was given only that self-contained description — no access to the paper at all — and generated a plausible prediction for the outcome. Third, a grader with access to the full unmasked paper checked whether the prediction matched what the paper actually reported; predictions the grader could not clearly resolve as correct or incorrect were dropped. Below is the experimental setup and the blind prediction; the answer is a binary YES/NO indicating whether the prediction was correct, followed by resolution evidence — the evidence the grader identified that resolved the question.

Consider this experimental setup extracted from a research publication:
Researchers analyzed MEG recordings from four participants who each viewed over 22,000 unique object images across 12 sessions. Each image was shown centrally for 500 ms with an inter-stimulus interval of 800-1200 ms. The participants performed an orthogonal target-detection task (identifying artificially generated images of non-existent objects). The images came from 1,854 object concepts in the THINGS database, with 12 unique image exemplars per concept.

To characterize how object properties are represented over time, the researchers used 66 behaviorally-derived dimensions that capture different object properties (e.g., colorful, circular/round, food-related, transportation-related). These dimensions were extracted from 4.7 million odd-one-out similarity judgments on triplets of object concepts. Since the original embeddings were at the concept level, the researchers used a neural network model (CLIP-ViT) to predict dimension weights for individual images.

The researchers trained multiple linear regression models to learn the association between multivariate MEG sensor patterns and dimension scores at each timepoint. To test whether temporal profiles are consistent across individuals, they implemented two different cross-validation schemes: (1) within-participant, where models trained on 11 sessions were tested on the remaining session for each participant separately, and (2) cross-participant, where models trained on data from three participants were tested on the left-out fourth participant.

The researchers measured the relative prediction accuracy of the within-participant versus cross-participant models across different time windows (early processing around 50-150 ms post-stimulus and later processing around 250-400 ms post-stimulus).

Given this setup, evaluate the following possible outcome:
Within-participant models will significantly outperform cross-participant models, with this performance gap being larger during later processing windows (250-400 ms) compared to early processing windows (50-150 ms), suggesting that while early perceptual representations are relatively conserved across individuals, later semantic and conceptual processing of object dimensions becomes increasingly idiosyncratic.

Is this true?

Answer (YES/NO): YES